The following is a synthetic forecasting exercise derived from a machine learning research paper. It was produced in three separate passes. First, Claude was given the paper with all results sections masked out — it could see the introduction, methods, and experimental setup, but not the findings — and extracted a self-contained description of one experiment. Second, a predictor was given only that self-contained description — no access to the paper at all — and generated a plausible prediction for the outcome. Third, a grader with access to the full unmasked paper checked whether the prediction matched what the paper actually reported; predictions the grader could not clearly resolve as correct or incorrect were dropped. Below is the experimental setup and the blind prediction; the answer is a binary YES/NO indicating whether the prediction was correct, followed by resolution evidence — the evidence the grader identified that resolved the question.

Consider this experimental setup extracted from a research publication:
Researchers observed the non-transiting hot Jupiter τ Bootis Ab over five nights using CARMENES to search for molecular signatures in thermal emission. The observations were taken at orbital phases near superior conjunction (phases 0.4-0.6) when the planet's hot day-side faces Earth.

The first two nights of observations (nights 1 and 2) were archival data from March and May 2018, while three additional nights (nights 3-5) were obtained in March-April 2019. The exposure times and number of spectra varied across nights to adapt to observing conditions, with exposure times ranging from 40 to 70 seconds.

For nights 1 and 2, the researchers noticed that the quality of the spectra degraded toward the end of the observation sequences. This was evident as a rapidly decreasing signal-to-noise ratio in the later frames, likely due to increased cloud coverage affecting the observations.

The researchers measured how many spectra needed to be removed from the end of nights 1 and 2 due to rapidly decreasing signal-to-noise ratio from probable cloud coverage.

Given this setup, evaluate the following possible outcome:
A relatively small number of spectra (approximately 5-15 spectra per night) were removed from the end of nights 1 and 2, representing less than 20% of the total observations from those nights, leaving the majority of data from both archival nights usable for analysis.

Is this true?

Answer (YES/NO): NO